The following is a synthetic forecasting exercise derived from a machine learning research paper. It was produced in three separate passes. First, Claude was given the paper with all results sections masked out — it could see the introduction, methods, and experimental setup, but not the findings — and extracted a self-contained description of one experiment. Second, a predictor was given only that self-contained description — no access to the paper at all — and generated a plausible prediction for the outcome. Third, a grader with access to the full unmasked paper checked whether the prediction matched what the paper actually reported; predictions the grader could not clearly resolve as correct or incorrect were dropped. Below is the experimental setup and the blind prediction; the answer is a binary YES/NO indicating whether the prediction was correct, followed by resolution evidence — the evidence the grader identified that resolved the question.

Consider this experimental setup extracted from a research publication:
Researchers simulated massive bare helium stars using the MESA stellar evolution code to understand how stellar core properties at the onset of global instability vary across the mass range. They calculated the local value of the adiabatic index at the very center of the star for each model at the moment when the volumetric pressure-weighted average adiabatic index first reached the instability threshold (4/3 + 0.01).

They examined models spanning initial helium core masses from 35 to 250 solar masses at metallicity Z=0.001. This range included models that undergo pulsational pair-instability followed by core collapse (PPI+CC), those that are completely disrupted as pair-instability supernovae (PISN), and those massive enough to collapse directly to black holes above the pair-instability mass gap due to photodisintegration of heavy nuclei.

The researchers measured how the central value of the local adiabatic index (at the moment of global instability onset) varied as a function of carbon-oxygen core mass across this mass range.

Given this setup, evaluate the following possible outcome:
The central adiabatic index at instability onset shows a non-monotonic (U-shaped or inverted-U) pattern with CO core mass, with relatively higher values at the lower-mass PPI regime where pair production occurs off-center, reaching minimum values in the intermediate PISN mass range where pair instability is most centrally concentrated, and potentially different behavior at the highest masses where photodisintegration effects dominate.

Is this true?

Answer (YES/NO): NO